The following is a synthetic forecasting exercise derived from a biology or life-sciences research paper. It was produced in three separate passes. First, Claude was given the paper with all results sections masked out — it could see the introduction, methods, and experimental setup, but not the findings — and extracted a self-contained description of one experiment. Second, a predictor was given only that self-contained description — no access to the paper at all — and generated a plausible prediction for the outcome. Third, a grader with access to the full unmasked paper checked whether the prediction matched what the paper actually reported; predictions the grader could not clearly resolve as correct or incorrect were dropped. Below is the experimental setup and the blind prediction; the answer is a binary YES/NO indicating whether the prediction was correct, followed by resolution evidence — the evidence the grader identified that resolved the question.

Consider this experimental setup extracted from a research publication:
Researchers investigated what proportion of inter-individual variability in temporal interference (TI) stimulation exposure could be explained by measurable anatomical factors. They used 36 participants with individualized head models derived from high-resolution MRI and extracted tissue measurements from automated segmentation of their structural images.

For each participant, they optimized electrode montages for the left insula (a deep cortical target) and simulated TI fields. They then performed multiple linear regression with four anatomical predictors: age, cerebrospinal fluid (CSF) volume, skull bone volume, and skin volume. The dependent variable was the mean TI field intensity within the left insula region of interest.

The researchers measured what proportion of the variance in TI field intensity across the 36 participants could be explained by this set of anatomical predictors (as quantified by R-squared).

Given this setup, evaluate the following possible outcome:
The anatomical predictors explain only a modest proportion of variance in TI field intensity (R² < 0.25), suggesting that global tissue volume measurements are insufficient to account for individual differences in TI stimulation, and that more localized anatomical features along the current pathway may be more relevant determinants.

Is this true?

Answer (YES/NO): NO